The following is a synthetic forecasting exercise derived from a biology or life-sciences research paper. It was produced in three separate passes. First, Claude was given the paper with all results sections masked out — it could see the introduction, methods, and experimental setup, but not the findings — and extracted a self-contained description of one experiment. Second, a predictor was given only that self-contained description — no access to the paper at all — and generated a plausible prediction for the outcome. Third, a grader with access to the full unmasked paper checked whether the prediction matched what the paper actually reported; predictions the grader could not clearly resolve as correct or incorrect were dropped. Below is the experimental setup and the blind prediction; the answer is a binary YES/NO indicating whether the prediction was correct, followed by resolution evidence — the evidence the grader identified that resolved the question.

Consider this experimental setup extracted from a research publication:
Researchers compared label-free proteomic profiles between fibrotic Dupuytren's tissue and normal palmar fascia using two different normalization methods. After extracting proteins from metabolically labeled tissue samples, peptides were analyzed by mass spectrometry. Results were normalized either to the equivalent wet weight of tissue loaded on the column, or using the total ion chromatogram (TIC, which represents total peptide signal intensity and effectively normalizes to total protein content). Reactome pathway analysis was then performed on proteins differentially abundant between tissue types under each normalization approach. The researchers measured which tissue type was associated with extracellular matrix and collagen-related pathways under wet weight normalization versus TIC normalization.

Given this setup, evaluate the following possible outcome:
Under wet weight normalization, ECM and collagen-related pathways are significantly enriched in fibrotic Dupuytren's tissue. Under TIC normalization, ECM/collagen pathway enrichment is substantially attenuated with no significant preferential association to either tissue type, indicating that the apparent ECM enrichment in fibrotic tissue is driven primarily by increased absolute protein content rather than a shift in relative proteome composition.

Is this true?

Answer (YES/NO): NO